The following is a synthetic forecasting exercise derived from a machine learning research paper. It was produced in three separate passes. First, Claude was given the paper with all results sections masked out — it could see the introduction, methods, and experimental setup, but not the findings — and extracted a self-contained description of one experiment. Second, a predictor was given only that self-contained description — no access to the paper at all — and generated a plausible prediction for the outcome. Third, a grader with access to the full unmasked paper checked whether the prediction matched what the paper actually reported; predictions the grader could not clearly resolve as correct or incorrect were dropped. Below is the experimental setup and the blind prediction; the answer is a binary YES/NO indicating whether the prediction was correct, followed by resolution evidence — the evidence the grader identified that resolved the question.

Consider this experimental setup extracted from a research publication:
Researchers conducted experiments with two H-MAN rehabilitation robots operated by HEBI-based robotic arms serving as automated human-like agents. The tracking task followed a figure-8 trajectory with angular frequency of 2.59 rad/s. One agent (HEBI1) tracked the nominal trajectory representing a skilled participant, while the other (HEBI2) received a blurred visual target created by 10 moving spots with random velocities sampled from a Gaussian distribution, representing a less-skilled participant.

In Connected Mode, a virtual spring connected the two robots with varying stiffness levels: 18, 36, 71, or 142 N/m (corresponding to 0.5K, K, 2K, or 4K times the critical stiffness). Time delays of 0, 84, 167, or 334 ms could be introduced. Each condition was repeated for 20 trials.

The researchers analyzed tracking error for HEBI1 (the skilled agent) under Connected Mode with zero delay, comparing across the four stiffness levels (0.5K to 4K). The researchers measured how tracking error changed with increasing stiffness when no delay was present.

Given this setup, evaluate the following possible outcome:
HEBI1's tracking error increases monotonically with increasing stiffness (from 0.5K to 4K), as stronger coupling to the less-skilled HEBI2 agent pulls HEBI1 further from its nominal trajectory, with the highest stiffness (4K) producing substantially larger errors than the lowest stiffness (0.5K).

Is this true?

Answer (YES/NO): NO